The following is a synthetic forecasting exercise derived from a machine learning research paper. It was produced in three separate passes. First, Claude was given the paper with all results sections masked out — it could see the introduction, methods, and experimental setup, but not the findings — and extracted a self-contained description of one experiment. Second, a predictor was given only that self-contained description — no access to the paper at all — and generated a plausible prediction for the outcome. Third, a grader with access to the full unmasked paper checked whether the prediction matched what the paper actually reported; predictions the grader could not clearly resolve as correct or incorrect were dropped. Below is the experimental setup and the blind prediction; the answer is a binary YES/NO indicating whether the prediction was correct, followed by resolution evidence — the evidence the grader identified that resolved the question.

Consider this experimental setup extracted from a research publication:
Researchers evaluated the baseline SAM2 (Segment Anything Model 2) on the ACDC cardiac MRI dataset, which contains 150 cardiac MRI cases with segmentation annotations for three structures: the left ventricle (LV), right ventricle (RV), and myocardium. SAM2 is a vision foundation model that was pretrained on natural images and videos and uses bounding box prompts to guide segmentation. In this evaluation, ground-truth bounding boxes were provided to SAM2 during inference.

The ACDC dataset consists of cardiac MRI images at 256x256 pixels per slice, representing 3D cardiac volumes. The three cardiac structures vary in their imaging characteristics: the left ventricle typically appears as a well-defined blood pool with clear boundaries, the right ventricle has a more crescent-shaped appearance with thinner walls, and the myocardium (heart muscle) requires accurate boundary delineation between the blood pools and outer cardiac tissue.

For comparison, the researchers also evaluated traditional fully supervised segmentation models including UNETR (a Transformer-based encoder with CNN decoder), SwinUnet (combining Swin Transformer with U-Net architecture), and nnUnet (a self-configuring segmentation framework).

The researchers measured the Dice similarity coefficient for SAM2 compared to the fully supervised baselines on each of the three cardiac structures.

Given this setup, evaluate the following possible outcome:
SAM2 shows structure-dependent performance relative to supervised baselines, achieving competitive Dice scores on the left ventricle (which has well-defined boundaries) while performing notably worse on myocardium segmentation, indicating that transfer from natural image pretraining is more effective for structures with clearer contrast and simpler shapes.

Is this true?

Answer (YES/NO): NO